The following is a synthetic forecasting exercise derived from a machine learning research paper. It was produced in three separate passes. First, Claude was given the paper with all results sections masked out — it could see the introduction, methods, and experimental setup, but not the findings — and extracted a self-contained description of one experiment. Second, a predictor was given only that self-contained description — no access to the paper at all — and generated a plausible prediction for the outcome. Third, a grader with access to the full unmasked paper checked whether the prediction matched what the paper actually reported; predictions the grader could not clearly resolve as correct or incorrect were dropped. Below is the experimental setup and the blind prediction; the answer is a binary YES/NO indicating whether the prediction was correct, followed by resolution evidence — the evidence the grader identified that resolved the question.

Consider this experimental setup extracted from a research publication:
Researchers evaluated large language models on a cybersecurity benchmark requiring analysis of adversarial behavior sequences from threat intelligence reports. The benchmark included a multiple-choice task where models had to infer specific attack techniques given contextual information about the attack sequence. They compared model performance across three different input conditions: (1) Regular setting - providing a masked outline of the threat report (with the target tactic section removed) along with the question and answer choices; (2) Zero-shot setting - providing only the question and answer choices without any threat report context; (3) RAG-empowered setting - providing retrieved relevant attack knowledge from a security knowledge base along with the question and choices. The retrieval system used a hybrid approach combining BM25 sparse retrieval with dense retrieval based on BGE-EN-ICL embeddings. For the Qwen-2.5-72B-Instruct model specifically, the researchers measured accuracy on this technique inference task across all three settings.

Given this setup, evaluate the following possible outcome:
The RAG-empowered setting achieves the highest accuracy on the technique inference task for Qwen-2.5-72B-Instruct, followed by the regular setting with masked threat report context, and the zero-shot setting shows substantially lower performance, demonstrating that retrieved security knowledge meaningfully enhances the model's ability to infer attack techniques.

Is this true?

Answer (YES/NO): NO